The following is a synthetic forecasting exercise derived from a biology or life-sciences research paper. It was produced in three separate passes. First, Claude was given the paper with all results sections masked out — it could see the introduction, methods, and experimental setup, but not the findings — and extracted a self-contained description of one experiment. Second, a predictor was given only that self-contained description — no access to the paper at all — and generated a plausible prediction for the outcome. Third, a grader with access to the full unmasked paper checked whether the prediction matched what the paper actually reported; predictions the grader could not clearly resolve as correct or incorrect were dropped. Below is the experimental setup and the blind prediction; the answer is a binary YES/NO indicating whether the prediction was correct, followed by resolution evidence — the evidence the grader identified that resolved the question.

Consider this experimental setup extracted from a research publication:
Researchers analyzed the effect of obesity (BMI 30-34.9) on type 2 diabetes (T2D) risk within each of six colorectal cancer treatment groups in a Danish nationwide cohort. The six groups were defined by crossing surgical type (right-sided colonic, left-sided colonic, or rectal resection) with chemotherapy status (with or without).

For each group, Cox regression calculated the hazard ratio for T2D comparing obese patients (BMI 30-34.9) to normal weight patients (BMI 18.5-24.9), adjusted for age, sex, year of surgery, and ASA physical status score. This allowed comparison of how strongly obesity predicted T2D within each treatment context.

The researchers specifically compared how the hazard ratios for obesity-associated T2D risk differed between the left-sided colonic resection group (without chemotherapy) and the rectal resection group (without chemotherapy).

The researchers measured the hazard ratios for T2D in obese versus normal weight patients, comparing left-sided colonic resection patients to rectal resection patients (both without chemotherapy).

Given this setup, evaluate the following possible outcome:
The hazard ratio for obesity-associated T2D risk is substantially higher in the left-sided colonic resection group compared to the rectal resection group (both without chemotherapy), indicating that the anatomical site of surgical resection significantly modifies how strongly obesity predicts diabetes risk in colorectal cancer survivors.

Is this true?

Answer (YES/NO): NO